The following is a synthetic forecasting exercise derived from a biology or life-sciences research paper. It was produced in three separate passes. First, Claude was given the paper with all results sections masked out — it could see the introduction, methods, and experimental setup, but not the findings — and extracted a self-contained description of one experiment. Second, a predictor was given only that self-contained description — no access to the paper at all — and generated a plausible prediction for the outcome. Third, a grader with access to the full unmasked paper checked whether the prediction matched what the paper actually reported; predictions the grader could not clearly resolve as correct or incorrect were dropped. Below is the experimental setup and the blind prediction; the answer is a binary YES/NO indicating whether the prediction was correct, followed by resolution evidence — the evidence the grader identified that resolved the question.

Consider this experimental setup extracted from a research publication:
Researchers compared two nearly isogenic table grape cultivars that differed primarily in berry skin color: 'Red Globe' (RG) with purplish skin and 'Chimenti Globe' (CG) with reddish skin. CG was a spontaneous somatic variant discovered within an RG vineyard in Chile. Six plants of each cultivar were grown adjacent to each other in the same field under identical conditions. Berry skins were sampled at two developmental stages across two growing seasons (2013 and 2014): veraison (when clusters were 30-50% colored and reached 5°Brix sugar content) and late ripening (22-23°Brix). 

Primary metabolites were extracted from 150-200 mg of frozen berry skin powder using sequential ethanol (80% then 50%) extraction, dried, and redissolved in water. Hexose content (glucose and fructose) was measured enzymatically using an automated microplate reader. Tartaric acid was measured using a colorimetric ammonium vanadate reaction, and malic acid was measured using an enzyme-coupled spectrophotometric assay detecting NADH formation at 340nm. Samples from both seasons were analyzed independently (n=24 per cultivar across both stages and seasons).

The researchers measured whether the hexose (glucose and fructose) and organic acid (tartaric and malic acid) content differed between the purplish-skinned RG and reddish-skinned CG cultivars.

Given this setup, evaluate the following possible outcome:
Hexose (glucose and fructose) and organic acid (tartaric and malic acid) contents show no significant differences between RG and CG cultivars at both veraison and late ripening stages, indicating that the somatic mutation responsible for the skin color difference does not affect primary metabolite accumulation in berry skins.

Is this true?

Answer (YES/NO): NO